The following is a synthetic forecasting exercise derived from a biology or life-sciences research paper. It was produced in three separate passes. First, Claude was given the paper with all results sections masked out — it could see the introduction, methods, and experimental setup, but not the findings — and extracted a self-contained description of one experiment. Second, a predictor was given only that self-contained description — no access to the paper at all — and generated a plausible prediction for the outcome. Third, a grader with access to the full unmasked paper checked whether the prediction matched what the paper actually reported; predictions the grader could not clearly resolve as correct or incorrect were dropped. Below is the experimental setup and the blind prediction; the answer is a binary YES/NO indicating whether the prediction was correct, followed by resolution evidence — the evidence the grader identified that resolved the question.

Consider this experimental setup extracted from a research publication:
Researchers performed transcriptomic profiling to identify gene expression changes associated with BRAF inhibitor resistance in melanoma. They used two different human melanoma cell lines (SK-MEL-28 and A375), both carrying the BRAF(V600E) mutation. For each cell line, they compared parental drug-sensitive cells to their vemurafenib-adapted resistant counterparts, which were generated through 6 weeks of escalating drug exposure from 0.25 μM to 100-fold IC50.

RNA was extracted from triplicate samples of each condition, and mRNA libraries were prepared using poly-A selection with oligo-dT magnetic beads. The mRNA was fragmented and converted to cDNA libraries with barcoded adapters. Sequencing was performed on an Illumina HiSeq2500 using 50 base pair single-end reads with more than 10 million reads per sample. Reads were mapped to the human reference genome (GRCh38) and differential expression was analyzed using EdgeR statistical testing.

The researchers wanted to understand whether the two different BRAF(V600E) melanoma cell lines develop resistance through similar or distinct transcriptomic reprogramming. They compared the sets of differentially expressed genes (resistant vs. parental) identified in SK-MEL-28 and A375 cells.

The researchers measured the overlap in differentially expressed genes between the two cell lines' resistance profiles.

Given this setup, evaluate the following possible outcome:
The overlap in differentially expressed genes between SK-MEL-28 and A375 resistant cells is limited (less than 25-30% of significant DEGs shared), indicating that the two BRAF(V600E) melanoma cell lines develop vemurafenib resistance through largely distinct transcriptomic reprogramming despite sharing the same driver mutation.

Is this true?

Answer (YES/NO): NO